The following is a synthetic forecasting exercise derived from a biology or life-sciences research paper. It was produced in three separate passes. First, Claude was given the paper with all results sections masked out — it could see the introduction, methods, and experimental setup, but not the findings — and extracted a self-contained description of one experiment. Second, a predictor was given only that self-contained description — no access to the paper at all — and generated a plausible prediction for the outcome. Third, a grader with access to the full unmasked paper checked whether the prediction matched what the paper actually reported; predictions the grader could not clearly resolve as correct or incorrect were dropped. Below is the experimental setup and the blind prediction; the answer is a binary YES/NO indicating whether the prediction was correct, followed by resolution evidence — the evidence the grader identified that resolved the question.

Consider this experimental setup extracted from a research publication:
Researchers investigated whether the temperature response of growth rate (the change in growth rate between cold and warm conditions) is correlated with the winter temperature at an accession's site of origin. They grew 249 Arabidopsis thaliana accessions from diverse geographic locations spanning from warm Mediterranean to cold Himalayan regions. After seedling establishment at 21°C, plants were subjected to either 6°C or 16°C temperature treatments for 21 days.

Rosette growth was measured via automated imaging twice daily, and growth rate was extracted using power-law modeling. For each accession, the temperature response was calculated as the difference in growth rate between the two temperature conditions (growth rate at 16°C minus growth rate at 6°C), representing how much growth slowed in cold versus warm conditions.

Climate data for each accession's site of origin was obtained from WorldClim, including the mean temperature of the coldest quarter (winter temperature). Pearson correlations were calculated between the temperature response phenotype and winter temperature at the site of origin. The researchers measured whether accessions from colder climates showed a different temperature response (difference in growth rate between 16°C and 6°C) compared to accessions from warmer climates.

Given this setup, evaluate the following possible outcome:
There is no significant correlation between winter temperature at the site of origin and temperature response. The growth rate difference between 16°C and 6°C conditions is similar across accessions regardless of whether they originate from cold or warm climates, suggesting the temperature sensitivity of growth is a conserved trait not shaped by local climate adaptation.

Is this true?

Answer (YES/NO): NO